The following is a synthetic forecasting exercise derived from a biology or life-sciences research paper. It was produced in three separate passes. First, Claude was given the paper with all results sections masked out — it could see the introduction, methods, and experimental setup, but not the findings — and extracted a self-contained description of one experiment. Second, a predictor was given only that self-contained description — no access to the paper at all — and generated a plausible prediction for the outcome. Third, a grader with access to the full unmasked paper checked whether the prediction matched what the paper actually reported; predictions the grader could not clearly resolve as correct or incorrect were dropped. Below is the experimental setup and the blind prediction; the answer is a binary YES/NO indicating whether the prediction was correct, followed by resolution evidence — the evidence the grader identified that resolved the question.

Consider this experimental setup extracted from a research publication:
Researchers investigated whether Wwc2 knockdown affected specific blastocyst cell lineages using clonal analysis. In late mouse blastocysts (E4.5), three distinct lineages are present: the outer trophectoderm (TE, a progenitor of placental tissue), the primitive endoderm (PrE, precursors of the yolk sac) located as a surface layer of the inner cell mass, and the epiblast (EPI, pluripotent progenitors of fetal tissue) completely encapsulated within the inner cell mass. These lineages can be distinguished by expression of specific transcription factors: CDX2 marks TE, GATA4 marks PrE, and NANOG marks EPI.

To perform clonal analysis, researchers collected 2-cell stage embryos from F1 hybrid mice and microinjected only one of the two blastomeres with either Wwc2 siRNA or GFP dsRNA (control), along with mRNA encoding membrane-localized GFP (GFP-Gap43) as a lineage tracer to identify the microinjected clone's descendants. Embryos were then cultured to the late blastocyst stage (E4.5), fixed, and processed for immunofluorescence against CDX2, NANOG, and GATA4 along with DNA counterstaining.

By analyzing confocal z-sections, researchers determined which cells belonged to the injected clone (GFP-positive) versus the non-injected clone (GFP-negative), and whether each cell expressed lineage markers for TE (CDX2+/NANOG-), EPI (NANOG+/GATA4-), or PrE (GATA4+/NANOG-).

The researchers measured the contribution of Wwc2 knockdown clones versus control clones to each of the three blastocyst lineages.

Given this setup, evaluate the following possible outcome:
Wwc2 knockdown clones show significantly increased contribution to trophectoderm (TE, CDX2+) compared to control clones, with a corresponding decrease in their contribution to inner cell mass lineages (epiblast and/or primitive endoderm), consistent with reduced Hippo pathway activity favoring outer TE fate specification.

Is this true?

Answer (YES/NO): NO